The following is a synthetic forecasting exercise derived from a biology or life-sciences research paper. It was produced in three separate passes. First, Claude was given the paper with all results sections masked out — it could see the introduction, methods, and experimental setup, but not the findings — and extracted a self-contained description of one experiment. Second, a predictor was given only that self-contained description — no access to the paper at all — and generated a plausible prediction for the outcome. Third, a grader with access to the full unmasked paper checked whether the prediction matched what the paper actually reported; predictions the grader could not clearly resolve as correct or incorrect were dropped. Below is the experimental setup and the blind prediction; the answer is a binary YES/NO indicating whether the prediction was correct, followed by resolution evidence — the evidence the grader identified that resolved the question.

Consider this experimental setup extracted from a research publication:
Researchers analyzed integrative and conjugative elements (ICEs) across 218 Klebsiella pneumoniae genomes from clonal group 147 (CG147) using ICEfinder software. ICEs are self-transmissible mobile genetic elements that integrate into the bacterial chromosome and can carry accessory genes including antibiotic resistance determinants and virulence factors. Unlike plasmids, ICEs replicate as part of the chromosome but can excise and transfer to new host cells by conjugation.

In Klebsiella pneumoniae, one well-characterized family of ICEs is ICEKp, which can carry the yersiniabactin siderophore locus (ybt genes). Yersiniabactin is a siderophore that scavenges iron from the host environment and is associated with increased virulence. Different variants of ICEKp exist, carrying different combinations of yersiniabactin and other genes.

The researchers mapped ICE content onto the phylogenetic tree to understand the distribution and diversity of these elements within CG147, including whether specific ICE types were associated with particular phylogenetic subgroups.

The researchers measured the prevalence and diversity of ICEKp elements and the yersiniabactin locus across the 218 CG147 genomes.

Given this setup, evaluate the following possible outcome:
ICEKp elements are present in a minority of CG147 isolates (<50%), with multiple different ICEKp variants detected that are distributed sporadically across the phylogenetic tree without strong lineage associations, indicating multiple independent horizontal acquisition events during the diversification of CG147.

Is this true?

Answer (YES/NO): NO